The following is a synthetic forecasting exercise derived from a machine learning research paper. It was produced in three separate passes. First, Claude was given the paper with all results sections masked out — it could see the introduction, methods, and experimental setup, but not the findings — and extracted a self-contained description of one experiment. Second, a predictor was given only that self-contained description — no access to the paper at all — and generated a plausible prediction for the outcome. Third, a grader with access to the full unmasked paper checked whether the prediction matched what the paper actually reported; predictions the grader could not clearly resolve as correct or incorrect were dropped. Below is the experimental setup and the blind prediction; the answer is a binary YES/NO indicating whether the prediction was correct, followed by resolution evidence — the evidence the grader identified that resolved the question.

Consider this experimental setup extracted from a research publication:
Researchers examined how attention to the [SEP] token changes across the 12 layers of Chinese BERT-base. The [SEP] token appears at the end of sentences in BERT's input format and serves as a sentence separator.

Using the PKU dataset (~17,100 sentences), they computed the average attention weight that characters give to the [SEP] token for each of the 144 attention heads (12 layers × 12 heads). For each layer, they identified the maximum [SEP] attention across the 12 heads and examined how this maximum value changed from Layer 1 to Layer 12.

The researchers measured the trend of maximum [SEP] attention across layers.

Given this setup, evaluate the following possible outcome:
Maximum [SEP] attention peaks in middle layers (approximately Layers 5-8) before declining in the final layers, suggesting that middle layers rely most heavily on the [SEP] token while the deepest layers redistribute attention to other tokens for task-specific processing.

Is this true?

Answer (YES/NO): NO